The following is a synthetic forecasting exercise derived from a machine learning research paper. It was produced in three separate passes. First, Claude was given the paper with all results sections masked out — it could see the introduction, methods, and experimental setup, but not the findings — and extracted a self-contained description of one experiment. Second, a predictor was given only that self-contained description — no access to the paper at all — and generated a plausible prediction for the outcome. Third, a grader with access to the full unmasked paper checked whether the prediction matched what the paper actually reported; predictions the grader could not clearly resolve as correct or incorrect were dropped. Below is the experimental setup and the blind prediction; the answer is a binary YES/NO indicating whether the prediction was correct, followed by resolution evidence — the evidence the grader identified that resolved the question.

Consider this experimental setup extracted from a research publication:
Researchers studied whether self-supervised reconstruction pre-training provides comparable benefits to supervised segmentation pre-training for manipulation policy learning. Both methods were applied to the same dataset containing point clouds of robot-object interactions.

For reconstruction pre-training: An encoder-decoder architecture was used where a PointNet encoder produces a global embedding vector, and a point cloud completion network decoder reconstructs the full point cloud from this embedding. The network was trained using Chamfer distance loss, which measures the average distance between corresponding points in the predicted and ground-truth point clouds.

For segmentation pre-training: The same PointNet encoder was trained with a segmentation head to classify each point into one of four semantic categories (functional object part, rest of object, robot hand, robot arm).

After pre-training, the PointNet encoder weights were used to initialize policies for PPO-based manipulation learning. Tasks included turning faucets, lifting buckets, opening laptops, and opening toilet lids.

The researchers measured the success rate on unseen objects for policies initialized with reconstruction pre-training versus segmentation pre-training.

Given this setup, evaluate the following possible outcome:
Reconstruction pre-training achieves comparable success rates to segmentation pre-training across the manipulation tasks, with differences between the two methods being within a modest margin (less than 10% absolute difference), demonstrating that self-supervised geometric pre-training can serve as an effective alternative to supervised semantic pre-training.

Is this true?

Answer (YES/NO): NO